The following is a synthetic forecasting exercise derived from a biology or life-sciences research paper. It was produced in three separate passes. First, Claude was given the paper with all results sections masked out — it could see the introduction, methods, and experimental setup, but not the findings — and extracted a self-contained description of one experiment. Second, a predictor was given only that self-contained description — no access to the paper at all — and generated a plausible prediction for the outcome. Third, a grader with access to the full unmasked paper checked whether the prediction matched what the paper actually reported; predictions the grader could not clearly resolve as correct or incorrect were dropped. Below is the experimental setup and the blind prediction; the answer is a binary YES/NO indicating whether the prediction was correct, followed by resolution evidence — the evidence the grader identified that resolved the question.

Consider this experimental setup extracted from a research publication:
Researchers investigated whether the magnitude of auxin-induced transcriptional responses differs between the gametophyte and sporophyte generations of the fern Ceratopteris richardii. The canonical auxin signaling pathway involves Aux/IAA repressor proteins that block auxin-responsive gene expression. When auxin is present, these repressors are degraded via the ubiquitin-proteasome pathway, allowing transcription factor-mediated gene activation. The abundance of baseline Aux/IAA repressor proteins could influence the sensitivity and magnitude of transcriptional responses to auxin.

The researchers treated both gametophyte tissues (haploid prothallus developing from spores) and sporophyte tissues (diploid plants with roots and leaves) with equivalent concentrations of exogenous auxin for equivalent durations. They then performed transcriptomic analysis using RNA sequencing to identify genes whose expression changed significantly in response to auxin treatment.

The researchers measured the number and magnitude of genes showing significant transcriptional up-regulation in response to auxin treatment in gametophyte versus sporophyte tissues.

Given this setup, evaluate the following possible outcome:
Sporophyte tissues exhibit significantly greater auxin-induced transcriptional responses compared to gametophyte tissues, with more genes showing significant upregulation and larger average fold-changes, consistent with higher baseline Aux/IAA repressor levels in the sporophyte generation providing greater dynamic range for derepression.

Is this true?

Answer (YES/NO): YES